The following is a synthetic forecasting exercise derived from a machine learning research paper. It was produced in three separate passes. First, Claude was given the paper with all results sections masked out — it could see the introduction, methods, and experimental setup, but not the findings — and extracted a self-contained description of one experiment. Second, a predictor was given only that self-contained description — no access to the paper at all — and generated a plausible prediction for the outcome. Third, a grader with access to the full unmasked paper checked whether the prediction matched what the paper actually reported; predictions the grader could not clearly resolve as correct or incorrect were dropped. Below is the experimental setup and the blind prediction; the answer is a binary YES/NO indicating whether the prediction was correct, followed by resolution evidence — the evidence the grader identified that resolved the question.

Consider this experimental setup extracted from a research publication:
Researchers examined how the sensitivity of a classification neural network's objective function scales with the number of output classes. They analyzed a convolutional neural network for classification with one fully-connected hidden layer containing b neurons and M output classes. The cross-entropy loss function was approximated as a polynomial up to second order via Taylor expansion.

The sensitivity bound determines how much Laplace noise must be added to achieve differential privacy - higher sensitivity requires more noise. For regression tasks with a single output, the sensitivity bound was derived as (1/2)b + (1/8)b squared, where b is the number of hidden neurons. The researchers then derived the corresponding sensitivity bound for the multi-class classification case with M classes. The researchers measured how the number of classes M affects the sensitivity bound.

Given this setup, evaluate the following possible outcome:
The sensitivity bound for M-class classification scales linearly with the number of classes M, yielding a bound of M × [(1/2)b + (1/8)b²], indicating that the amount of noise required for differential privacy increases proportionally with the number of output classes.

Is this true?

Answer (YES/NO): NO